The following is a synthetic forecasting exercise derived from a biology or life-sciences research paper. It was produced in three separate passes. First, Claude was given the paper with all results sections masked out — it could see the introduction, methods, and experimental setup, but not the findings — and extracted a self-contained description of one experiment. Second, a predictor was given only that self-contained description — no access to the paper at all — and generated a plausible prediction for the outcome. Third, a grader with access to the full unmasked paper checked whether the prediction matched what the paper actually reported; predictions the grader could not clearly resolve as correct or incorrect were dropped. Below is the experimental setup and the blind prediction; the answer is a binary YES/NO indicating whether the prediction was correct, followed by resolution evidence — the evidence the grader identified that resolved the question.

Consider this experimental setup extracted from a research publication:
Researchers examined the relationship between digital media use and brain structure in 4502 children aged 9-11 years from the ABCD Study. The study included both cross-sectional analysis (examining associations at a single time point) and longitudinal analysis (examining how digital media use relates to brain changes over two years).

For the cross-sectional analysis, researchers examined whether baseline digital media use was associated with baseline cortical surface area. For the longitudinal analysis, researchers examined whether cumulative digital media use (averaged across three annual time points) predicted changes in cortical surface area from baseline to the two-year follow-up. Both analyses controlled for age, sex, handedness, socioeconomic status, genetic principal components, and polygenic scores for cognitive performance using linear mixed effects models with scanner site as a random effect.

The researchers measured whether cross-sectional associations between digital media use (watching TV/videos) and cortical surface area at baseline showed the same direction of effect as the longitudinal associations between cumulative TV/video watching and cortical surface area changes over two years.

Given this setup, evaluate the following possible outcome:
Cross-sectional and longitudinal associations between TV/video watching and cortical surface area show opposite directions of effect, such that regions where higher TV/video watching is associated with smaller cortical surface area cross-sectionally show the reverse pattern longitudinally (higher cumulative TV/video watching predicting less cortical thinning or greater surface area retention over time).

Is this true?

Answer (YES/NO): NO